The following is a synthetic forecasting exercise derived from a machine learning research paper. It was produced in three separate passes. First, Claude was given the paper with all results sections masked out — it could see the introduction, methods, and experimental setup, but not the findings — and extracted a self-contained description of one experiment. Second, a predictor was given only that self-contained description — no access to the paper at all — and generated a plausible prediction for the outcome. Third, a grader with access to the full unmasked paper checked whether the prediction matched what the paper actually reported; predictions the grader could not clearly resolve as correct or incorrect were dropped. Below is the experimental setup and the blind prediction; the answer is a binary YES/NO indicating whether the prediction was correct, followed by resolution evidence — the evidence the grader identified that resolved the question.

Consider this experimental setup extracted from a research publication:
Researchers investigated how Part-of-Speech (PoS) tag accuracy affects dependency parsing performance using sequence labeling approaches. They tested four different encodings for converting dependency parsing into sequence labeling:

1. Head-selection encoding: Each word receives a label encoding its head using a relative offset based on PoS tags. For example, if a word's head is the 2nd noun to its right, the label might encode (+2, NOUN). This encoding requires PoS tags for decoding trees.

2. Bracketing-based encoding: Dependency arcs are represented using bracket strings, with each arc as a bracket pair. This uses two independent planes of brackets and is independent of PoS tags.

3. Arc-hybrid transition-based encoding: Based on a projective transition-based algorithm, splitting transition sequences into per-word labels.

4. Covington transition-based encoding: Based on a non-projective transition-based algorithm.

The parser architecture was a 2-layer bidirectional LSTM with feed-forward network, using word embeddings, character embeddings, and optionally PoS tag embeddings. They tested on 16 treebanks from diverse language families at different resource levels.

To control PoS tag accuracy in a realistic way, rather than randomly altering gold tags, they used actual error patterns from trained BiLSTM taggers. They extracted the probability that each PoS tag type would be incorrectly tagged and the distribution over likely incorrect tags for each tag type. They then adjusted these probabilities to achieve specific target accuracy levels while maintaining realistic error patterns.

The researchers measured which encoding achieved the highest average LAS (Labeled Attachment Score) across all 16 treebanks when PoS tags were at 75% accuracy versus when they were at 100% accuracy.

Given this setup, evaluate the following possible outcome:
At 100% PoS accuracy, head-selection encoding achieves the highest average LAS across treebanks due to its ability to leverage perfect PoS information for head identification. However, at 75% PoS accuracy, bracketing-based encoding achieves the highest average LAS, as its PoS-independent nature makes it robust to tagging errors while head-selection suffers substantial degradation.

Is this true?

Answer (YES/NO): YES